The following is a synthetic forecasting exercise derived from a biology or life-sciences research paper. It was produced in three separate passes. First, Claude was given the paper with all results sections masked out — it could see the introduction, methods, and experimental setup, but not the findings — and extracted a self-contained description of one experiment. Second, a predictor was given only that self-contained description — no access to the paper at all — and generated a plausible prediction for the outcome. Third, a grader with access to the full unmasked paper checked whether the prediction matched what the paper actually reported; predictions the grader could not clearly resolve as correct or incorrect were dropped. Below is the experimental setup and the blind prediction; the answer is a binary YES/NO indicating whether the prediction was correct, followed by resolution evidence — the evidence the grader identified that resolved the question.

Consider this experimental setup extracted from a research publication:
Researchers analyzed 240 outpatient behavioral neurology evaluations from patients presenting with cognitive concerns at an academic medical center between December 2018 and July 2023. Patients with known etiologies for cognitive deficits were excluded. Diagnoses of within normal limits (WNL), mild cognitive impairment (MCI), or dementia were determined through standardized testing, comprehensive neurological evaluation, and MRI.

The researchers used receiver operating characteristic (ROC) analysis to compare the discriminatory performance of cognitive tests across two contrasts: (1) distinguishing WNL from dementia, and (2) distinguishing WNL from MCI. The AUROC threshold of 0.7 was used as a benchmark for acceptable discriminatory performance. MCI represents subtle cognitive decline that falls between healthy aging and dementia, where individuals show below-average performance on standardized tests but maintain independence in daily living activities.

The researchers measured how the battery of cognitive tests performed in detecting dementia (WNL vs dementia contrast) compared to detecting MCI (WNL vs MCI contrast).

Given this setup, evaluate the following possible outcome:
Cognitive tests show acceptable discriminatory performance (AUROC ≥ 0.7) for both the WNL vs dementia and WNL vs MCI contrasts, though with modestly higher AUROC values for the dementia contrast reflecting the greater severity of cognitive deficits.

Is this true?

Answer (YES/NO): NO